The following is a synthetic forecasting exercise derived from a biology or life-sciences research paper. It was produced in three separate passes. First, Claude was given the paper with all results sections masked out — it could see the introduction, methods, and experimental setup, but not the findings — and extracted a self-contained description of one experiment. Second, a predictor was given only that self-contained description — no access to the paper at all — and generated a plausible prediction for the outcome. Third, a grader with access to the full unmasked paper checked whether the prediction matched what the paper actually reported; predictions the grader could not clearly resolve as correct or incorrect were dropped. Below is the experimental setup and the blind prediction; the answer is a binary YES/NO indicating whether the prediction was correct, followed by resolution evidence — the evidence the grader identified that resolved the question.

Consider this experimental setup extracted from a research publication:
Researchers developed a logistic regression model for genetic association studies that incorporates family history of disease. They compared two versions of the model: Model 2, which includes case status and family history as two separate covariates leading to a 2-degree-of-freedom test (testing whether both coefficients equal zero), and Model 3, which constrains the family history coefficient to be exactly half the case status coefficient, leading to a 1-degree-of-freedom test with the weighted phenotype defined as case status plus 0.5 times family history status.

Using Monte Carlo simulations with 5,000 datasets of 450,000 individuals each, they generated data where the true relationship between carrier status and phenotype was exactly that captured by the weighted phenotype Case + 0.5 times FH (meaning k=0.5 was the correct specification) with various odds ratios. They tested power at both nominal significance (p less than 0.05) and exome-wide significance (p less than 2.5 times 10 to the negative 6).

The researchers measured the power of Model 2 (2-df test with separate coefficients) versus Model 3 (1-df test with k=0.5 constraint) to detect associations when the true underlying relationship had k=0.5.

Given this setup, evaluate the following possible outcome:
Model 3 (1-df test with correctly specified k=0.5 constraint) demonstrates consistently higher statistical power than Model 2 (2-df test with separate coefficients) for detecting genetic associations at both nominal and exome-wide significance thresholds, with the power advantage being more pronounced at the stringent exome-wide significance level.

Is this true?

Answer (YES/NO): YES